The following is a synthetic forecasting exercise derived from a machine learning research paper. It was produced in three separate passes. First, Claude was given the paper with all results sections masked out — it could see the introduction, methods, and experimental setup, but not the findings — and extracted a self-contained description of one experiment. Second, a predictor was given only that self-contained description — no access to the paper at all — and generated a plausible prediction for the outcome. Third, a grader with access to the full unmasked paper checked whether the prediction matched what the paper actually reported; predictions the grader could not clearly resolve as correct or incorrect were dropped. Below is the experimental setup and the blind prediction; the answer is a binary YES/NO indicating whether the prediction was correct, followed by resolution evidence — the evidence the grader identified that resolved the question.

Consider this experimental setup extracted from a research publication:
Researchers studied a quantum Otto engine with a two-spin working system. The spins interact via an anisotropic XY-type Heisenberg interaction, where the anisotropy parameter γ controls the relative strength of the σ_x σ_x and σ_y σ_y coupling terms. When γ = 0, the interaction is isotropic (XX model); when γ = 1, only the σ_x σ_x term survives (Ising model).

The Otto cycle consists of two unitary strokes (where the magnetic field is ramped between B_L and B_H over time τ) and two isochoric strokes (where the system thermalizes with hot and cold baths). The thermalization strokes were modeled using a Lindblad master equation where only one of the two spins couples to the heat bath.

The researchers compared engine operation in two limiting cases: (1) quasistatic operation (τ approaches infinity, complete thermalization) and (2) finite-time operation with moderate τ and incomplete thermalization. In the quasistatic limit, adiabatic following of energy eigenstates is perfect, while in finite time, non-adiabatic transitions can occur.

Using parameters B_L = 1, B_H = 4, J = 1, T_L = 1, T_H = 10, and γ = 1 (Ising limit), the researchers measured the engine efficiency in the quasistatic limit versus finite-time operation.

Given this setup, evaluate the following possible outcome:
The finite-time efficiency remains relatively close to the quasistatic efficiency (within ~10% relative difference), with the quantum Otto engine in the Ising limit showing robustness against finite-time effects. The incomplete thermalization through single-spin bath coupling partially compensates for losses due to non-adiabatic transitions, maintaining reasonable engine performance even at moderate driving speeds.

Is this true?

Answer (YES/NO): NO